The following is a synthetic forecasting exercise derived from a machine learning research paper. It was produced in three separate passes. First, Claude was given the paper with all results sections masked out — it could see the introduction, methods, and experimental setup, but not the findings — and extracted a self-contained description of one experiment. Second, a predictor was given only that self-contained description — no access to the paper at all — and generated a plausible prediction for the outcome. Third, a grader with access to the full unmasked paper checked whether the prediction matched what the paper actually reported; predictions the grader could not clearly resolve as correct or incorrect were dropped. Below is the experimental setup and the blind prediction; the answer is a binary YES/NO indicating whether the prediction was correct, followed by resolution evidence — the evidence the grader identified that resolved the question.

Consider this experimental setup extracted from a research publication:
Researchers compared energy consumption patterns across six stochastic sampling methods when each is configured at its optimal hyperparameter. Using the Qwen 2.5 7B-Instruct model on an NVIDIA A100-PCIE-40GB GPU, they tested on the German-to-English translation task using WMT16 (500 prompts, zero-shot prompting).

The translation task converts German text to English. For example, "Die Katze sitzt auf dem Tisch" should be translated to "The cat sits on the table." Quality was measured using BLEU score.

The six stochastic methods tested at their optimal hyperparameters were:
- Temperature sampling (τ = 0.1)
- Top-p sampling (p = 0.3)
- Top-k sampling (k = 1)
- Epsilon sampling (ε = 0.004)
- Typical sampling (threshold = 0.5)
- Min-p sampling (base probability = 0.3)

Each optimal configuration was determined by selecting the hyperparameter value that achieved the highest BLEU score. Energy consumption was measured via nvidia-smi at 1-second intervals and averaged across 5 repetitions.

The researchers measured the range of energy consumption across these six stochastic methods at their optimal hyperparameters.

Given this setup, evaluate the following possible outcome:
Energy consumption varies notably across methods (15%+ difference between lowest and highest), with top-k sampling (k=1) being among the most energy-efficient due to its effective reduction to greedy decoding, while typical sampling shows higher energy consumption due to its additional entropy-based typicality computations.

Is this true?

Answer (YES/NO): NO